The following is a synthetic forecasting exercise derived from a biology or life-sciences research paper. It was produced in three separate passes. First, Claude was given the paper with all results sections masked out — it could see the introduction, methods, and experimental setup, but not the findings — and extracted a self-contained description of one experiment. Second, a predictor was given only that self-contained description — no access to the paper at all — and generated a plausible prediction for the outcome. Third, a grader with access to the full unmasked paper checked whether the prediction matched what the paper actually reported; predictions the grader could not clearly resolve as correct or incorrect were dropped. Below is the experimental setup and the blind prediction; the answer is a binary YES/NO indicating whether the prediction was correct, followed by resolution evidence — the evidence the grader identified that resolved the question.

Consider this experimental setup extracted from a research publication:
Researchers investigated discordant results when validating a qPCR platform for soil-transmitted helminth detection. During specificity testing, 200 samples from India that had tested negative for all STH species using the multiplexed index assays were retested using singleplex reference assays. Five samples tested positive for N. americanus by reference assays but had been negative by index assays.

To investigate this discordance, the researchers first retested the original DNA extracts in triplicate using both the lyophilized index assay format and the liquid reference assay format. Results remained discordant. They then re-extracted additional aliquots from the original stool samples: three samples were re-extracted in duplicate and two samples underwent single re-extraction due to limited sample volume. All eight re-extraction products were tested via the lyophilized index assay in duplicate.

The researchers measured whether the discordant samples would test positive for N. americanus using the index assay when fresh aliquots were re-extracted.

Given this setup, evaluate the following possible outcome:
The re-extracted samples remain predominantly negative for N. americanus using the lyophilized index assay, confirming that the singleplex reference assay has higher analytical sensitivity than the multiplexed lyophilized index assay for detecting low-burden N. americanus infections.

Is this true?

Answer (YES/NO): NO